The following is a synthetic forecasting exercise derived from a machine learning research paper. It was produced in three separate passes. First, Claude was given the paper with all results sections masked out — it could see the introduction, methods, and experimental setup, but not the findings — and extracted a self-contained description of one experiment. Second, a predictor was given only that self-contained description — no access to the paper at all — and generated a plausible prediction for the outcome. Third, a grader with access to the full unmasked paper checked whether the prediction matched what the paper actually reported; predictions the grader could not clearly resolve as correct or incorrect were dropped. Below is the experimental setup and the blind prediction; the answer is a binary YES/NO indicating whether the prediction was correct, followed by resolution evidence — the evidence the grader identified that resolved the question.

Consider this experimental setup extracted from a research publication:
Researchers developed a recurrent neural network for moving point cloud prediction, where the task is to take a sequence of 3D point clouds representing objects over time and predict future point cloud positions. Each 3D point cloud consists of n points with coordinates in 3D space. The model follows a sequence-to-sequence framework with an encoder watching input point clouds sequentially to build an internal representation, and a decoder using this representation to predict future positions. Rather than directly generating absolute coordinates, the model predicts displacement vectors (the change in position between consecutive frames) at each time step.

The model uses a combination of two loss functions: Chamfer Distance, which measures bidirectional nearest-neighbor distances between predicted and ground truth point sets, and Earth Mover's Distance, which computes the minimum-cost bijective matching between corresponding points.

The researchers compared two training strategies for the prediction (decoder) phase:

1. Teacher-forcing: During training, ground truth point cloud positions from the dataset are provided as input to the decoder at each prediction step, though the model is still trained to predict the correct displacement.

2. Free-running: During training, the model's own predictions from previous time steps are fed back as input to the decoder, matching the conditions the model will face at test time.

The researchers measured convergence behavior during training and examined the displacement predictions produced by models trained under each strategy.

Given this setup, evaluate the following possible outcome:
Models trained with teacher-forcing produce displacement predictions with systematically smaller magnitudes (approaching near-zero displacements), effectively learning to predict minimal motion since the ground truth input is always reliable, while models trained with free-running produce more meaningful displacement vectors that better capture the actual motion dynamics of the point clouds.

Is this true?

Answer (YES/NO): YES